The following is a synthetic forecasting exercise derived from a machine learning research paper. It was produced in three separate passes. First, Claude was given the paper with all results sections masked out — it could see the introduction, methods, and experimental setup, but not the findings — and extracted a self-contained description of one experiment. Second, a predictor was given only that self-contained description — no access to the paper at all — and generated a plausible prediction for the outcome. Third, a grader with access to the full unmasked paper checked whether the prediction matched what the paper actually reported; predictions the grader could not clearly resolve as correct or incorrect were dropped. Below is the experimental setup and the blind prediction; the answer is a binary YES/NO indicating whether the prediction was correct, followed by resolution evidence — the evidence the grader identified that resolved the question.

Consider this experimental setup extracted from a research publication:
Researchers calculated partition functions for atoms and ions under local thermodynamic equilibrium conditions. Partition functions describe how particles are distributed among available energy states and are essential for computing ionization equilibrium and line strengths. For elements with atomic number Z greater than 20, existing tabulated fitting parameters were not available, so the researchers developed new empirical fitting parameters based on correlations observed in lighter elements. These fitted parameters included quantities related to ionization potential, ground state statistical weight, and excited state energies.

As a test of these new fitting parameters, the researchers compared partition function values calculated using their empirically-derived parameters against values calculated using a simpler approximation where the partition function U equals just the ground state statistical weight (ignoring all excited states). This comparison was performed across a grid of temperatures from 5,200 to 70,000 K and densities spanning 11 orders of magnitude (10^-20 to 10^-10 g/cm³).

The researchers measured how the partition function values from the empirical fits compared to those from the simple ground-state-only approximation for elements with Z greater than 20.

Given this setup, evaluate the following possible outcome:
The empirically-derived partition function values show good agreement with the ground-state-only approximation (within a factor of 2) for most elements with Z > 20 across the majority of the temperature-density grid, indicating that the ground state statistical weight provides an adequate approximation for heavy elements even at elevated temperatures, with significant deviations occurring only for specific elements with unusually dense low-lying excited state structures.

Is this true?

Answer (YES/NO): NO